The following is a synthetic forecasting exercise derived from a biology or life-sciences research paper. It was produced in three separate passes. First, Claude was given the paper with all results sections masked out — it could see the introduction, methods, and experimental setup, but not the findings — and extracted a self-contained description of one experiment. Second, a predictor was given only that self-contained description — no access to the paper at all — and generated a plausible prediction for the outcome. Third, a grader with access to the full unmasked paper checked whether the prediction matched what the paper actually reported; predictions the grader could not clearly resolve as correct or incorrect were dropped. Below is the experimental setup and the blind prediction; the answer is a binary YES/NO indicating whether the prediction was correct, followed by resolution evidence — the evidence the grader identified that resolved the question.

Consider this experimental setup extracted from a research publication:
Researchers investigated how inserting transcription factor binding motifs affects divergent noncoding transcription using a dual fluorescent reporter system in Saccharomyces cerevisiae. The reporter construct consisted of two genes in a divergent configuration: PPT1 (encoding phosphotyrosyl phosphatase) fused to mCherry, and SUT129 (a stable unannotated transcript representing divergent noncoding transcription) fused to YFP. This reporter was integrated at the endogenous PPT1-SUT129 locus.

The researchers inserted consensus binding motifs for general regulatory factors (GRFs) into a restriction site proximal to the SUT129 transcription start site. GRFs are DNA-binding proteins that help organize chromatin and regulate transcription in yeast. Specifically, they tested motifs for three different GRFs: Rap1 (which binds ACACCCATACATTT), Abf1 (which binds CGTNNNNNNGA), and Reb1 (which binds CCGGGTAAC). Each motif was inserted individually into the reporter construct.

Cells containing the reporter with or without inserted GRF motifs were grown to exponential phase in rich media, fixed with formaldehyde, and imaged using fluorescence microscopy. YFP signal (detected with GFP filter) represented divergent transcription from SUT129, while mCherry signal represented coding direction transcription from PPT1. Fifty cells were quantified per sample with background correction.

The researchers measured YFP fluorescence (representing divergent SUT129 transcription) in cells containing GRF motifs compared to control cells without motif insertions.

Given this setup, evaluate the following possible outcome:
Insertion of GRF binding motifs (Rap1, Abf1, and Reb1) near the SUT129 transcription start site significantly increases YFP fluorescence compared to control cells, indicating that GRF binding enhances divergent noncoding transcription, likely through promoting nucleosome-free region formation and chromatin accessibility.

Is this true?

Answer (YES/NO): NO